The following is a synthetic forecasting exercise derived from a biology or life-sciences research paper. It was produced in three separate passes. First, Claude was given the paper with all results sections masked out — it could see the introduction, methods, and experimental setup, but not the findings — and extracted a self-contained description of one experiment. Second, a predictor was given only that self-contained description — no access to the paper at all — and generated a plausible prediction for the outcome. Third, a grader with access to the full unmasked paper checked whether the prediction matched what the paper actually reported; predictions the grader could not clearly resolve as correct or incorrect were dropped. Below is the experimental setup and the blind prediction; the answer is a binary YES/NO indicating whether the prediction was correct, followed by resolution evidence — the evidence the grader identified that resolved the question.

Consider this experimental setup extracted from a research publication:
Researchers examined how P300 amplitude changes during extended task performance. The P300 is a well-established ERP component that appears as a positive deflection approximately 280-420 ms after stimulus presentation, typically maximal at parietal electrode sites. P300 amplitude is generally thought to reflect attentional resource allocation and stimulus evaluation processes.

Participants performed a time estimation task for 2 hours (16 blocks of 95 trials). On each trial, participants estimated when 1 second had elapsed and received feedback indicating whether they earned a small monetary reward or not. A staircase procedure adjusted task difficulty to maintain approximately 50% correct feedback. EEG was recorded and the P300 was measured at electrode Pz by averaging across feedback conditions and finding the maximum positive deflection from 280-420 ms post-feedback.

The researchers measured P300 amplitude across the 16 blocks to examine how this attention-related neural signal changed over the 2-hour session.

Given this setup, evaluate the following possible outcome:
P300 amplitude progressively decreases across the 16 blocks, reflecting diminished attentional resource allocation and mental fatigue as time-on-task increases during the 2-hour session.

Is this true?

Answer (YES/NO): YES